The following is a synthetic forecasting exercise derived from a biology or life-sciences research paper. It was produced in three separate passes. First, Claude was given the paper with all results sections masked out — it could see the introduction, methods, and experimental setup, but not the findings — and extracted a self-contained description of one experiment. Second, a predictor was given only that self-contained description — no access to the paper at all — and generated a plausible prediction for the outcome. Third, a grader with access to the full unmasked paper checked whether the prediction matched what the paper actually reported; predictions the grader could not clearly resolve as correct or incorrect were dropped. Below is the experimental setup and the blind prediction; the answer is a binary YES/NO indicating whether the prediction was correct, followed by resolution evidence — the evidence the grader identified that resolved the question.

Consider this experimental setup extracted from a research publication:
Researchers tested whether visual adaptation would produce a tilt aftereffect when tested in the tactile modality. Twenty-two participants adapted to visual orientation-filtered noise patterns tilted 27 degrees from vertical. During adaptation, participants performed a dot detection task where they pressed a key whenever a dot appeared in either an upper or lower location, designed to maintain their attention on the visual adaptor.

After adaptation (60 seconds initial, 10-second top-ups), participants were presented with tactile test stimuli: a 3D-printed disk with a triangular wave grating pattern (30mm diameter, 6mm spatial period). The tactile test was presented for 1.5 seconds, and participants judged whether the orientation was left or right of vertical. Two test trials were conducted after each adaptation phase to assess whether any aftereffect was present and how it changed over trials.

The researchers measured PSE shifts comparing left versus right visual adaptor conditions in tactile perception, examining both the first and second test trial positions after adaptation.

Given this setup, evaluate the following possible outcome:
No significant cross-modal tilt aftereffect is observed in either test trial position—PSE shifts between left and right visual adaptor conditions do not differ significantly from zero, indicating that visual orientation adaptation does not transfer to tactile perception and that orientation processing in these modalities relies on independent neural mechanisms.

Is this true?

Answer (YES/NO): NO